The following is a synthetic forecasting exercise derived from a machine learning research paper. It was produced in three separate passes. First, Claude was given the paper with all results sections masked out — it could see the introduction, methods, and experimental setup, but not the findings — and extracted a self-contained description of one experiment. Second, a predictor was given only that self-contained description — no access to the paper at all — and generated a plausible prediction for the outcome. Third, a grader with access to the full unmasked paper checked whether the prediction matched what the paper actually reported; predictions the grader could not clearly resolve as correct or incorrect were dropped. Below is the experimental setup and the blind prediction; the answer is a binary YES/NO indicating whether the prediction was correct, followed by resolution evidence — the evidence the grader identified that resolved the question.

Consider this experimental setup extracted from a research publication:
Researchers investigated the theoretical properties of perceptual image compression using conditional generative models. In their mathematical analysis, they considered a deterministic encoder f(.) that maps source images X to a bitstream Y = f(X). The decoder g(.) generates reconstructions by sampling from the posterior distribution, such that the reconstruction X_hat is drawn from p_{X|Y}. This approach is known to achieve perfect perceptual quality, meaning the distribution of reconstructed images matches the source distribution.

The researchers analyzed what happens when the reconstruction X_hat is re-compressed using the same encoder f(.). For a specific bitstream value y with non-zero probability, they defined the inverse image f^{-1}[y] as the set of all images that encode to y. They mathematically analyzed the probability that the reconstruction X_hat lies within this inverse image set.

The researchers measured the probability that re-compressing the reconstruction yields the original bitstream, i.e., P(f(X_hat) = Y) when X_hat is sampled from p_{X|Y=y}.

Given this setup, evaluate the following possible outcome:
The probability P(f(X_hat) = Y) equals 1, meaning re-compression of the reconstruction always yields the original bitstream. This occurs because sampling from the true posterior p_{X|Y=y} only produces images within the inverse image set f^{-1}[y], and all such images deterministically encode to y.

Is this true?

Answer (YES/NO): YES